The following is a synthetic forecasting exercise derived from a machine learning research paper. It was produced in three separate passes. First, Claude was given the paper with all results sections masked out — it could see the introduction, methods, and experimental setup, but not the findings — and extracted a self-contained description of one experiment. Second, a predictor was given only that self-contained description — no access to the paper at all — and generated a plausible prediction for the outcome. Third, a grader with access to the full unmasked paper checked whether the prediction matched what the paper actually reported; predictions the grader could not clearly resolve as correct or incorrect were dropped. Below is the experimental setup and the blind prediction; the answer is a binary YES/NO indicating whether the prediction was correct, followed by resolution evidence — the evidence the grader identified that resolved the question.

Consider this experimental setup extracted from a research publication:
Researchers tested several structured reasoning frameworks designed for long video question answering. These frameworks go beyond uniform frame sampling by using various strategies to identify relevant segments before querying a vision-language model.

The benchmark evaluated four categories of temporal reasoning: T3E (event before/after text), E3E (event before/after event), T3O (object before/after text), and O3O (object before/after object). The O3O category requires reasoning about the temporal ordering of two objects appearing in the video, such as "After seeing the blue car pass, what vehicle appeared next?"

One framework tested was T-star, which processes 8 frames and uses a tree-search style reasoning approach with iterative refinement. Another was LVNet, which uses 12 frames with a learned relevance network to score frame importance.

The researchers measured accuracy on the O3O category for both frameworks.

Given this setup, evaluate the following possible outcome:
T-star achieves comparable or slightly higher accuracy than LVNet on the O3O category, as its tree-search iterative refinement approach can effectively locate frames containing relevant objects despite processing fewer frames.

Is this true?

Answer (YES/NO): NO